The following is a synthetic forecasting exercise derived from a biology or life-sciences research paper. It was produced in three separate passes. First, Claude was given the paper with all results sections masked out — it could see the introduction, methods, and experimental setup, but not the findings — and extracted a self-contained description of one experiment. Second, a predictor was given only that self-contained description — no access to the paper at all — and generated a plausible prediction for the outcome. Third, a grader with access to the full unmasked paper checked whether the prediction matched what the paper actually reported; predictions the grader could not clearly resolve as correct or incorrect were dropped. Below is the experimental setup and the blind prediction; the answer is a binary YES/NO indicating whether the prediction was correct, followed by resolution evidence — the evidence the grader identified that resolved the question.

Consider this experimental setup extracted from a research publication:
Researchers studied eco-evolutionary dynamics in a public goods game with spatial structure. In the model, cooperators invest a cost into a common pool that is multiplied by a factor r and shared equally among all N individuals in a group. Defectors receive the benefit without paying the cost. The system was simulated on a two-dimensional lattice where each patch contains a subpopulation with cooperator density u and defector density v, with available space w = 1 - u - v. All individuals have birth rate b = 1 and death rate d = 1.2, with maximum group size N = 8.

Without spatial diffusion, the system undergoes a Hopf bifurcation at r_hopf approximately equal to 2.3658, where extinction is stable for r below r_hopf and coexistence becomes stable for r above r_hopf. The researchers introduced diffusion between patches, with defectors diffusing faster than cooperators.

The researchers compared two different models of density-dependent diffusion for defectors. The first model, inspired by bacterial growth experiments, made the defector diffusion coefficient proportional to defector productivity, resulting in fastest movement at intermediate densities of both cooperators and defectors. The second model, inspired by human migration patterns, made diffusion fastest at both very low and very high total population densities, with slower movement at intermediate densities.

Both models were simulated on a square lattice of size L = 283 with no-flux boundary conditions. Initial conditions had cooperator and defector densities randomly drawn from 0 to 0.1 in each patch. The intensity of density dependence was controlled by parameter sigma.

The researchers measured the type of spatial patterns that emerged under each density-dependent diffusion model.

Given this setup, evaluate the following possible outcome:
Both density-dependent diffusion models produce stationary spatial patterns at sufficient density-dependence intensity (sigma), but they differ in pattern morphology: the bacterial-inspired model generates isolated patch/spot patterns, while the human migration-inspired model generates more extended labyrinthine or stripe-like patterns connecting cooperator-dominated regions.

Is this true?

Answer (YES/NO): YES